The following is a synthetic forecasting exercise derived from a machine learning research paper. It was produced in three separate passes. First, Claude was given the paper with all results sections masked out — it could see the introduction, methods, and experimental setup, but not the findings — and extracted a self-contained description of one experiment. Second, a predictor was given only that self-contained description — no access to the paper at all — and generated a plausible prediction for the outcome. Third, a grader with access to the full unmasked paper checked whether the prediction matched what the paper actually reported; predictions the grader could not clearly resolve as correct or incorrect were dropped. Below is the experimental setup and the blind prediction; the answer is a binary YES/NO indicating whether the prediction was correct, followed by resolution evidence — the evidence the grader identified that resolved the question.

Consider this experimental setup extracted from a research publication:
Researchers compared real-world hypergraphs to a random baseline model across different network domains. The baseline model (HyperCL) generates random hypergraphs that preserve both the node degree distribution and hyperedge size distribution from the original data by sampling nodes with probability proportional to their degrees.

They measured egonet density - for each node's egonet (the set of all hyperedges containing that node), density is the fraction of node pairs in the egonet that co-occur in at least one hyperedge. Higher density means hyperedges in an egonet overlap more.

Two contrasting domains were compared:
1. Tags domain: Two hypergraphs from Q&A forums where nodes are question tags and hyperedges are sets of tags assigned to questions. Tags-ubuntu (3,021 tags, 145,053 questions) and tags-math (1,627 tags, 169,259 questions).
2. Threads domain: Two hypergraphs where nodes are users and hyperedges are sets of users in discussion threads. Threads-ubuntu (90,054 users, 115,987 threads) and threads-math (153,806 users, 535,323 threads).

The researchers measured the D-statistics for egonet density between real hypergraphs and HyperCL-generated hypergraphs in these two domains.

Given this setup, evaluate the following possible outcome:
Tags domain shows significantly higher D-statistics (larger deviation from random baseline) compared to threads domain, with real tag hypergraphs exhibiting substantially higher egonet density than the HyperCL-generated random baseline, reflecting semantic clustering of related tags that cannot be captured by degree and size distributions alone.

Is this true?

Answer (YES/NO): YES